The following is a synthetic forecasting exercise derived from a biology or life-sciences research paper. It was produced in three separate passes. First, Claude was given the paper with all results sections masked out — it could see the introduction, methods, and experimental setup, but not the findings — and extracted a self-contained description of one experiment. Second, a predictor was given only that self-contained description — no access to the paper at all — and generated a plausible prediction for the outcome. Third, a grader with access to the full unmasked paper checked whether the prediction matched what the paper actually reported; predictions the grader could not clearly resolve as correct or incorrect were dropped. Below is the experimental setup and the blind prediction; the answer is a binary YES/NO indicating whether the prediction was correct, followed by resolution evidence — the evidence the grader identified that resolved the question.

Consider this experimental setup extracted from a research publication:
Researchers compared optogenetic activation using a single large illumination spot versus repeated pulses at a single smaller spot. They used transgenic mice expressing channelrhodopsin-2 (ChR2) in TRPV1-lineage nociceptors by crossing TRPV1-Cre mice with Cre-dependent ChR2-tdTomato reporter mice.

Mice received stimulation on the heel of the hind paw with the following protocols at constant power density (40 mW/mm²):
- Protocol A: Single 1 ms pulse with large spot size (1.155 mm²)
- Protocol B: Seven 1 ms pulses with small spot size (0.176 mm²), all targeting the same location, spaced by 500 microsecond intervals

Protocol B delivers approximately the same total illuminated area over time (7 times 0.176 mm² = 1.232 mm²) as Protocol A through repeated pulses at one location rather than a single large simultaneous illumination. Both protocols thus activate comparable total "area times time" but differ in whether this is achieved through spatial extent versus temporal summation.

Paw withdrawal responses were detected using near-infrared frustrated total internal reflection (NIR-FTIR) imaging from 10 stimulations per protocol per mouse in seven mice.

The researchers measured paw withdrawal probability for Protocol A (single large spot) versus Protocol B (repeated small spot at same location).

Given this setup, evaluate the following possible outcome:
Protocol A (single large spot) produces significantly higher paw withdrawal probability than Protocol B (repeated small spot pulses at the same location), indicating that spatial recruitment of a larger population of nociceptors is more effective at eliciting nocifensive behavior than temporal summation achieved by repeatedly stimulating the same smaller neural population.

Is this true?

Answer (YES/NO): YES